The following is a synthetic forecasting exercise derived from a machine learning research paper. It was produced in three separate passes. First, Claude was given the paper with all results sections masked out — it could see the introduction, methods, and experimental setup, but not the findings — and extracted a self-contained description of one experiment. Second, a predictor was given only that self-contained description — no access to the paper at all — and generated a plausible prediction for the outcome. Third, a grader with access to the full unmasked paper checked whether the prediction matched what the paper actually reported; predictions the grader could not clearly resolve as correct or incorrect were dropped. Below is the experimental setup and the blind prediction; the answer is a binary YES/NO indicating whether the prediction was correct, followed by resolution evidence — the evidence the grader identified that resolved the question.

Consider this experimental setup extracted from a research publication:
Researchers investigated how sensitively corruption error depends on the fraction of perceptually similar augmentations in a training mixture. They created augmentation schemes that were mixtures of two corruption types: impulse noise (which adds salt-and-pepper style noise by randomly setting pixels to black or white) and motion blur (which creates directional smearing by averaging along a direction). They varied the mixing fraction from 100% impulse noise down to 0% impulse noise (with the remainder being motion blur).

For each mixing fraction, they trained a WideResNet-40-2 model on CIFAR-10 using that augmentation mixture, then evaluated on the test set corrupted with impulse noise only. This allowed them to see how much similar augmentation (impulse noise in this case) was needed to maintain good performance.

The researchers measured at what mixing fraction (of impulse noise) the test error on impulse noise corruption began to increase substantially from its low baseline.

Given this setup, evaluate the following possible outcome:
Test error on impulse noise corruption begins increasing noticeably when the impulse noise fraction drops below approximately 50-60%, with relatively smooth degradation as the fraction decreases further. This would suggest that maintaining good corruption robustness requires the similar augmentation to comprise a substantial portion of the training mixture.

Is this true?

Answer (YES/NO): NO